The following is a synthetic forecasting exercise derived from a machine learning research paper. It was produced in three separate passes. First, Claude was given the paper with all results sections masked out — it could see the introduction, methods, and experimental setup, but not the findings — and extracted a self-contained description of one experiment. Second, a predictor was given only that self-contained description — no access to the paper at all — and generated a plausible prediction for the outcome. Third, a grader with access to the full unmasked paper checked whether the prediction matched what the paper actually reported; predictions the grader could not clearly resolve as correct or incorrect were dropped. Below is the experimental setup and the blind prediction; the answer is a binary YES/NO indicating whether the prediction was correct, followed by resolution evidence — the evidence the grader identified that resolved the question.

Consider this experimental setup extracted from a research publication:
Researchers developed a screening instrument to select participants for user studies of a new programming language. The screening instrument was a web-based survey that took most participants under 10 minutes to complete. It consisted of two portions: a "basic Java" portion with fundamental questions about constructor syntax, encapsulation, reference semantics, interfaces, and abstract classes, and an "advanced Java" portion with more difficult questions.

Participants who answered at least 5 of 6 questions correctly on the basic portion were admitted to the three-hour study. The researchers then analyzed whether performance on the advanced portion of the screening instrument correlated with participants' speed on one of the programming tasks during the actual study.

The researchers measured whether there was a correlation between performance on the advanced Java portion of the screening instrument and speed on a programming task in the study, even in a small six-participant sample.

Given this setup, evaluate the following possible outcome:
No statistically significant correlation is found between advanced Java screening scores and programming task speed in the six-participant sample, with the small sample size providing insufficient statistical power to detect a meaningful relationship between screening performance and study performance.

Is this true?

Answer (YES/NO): NO